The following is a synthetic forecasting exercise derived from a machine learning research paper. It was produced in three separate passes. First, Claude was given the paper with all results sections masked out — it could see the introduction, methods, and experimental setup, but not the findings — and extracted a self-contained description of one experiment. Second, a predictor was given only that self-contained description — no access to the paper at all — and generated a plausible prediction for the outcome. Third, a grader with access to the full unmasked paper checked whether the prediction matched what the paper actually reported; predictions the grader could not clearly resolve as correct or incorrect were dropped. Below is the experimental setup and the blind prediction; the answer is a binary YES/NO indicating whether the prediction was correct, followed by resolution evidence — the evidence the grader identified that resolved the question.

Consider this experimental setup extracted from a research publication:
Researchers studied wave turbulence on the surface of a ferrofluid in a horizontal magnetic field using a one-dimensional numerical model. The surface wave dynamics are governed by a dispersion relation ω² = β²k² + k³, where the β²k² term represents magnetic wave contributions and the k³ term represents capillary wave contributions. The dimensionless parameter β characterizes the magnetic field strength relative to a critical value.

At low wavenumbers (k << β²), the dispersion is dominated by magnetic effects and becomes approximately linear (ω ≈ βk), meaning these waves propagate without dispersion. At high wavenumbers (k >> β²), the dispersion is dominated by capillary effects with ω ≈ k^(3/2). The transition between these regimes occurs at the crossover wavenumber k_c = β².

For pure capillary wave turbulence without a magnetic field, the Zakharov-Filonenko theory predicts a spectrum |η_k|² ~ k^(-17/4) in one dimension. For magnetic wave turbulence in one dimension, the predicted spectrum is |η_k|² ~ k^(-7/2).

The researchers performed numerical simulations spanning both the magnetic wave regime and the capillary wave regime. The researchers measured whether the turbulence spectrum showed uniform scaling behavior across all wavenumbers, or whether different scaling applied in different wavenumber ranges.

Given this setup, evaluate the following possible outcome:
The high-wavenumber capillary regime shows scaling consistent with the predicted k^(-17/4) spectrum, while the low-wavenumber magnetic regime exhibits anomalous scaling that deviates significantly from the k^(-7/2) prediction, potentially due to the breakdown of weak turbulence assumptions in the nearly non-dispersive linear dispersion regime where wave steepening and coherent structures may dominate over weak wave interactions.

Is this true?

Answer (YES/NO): NO